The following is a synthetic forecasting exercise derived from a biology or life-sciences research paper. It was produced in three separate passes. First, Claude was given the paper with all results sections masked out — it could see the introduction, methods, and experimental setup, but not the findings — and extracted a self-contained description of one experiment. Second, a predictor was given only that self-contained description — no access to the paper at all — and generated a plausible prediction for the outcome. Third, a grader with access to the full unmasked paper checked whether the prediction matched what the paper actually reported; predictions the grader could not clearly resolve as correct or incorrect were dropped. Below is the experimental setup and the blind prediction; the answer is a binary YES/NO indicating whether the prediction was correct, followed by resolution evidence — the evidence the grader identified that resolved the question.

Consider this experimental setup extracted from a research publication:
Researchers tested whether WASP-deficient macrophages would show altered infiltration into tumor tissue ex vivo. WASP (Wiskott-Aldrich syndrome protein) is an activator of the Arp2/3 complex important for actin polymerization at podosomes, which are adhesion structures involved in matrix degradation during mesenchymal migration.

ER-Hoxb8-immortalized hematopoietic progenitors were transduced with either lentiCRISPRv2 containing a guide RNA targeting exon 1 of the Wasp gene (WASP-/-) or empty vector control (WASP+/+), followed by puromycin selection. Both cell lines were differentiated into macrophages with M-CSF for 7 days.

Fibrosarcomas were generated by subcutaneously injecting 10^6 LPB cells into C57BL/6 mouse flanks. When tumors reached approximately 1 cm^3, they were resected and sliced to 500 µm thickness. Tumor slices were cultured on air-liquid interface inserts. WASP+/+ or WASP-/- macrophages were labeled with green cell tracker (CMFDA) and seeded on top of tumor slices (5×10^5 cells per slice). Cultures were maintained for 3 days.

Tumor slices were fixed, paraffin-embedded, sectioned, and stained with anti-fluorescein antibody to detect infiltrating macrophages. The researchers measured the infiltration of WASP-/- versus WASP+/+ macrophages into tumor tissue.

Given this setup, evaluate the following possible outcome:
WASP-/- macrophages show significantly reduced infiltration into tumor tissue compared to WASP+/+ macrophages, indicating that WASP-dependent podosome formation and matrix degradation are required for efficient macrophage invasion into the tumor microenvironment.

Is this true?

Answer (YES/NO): YES